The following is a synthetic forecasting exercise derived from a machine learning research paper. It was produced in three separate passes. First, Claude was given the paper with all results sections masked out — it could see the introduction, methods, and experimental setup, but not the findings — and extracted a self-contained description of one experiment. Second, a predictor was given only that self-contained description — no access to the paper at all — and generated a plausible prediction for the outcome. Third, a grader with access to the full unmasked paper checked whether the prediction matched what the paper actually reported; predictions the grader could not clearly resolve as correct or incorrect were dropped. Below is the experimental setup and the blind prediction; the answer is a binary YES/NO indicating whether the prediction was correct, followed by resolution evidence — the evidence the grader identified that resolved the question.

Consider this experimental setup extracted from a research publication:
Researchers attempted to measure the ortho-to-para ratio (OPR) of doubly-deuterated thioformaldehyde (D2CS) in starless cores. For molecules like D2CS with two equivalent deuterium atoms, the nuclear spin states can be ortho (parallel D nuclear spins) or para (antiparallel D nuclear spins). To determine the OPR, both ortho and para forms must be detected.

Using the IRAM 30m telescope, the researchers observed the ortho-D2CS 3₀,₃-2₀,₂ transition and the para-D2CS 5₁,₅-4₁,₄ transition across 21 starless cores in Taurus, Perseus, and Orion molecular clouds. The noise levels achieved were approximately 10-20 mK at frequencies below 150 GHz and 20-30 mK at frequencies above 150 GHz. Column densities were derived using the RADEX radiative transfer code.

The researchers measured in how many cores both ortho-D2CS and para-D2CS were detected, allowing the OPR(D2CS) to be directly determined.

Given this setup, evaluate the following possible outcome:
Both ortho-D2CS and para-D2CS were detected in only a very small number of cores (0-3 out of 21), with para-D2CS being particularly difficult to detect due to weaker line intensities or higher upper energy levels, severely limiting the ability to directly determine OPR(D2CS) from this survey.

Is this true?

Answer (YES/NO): YES